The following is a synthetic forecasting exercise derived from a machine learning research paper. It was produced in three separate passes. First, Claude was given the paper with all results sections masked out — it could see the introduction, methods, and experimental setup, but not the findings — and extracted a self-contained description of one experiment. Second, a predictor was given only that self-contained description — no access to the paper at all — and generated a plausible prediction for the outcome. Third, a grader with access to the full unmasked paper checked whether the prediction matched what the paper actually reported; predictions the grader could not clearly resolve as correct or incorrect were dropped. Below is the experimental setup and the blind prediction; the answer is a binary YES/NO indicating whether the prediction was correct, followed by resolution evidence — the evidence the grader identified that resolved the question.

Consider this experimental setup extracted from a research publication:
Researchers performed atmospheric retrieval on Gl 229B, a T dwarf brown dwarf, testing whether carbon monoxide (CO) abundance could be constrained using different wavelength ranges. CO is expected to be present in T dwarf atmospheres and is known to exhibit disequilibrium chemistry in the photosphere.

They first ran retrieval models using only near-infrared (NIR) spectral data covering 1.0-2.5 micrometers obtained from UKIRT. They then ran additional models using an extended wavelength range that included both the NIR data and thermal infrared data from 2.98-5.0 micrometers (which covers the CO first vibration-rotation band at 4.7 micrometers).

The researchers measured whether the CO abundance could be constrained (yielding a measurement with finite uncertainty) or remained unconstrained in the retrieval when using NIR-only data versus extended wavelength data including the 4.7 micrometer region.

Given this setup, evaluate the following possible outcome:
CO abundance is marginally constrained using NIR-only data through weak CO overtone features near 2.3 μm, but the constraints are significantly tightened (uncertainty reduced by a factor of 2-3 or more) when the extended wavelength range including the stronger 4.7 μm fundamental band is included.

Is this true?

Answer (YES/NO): NO